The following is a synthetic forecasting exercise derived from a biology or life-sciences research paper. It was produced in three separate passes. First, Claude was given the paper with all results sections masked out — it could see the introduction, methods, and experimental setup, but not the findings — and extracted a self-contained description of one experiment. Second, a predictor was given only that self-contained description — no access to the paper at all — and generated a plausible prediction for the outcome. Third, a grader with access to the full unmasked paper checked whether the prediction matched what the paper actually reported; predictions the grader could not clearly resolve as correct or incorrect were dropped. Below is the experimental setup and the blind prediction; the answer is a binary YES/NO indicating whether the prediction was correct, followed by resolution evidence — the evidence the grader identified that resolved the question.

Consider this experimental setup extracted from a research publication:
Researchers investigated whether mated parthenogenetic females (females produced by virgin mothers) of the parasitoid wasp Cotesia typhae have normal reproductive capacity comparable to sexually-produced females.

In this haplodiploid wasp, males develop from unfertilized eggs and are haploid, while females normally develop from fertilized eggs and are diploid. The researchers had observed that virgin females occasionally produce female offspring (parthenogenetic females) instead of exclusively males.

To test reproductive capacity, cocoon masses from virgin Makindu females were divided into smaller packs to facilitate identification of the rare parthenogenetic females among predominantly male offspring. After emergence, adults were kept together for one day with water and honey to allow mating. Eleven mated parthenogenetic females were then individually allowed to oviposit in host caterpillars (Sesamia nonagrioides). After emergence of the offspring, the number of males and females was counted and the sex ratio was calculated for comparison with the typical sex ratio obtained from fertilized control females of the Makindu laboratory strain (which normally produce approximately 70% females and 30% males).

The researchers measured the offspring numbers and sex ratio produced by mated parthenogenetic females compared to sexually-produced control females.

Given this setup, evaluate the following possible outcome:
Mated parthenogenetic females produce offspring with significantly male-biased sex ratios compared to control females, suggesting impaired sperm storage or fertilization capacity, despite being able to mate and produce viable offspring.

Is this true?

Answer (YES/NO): NO